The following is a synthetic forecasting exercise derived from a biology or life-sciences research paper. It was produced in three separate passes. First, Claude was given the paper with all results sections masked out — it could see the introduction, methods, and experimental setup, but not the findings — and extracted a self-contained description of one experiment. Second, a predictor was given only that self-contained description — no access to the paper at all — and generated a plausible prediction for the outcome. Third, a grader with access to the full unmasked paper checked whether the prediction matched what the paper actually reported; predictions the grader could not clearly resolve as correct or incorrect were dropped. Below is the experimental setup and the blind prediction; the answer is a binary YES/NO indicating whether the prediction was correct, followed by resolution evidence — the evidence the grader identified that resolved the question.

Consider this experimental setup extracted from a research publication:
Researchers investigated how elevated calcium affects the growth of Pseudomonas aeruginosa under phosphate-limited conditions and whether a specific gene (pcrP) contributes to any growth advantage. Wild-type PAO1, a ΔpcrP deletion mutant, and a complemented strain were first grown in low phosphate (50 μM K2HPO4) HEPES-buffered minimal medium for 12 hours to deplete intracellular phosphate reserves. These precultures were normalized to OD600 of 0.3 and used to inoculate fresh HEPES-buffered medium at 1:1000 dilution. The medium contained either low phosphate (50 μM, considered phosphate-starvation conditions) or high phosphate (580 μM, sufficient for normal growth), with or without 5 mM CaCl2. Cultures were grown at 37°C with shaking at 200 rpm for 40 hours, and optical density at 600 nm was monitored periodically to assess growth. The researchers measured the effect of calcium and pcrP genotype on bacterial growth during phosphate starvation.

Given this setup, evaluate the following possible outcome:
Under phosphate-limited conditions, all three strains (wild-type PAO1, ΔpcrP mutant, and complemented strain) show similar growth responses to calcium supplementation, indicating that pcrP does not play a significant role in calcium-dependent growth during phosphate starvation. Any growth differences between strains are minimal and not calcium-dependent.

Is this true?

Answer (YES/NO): NO